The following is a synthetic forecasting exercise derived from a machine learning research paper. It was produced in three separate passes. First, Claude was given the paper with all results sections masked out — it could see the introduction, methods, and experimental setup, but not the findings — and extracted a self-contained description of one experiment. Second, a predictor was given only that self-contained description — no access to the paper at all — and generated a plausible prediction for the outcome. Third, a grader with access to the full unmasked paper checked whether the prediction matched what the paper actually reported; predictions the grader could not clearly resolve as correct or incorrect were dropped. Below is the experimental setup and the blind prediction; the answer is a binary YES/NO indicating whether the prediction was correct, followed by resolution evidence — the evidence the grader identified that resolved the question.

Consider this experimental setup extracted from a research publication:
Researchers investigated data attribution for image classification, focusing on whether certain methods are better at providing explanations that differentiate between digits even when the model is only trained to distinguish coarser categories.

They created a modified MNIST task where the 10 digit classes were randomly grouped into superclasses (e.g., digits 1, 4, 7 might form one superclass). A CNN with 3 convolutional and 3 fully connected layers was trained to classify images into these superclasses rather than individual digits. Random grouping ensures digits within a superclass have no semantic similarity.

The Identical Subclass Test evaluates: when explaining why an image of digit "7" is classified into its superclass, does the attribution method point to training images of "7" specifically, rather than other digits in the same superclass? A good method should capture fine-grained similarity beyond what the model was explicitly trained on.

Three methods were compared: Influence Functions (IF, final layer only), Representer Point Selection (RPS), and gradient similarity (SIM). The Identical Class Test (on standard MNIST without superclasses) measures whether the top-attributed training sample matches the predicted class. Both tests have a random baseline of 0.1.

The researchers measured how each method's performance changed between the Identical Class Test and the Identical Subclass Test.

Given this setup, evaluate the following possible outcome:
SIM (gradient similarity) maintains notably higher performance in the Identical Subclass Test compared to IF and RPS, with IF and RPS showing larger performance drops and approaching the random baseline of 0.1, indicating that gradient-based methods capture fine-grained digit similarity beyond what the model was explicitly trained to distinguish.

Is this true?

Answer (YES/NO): NO